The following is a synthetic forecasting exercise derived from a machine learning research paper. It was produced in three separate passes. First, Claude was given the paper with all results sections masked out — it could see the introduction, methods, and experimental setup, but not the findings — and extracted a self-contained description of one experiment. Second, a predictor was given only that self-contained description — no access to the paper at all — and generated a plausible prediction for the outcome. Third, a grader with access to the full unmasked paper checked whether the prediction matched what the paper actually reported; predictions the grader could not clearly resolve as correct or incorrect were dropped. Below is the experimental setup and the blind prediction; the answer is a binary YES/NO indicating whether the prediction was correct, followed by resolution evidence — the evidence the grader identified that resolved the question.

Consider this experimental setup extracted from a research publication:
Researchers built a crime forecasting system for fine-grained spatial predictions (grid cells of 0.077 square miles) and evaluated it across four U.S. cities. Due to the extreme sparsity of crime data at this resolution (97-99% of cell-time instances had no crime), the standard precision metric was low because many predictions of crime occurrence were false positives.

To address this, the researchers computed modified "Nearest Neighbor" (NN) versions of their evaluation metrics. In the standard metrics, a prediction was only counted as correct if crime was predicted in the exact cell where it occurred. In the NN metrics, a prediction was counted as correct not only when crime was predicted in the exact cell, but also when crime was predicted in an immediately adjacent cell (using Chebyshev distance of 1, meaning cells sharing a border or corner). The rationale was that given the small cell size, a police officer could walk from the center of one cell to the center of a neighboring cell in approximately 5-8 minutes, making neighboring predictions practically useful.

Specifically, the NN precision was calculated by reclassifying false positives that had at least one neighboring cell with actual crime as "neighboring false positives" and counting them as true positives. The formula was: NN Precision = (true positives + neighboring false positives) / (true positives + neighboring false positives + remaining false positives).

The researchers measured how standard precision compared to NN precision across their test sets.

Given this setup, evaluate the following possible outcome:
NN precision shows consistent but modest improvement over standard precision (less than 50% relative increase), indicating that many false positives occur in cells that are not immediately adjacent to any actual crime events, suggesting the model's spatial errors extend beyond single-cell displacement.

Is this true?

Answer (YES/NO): NO